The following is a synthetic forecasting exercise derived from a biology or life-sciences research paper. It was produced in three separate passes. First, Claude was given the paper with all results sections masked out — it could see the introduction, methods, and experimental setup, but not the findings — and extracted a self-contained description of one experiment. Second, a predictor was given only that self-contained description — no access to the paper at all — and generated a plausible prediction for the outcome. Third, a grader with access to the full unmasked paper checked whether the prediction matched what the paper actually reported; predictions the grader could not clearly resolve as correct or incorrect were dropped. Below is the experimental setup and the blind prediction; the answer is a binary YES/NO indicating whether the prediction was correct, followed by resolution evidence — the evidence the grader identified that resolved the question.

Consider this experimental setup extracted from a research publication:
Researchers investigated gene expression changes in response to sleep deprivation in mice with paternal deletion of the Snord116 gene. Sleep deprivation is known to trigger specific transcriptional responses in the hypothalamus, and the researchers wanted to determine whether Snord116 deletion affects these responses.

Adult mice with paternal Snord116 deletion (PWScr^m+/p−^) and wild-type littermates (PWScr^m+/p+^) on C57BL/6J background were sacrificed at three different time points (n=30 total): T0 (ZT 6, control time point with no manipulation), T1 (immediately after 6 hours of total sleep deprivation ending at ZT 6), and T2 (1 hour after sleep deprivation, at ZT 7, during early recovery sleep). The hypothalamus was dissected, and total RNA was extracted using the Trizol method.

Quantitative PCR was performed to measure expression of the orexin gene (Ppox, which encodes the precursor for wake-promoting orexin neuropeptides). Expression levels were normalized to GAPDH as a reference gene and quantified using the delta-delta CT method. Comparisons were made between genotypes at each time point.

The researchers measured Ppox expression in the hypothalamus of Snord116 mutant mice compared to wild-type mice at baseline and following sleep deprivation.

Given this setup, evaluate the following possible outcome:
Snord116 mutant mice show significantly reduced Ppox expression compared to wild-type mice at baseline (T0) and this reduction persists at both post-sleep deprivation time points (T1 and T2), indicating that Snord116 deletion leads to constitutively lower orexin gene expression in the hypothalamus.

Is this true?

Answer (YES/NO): NO